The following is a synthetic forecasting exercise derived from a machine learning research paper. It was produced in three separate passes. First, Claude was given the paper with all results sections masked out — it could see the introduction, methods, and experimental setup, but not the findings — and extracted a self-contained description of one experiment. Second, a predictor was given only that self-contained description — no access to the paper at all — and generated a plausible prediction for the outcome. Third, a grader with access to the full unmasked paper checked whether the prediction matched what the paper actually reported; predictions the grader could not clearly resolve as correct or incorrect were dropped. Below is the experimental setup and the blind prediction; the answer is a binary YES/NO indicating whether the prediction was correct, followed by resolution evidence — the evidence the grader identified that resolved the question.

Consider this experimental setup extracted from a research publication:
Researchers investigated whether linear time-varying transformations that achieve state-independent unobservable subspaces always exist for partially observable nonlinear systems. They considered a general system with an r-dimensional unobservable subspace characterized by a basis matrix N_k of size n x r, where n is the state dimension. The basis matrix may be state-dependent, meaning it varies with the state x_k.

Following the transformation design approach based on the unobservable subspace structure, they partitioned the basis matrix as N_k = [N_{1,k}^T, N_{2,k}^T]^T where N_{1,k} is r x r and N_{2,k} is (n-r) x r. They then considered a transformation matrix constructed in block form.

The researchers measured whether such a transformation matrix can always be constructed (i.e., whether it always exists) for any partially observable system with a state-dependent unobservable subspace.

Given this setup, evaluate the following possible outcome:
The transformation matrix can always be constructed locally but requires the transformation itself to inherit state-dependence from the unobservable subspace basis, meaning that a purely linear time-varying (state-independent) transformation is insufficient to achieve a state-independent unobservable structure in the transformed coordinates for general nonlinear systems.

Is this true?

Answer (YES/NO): NO